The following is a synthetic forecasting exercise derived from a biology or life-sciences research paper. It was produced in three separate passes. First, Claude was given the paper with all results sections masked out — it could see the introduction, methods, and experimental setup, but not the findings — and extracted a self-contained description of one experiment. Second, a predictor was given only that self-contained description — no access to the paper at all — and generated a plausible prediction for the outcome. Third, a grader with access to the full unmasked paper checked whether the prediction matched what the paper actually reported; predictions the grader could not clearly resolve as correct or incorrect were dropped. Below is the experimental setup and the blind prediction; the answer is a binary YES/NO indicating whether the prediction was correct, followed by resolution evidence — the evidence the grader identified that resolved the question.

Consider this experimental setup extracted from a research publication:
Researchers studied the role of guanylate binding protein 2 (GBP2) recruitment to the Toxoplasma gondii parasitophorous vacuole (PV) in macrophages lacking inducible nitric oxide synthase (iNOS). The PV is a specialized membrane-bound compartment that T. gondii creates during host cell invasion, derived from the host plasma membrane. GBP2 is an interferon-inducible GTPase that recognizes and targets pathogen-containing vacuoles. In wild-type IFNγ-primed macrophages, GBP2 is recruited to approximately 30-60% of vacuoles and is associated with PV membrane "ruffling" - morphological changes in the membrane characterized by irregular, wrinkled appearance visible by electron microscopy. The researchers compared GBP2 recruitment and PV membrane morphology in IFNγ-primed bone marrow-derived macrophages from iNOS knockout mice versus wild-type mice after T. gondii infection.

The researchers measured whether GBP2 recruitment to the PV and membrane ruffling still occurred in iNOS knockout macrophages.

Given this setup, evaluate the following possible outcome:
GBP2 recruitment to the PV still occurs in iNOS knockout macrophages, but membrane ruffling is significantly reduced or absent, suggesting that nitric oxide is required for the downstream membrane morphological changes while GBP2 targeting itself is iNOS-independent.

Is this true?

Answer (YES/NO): NO